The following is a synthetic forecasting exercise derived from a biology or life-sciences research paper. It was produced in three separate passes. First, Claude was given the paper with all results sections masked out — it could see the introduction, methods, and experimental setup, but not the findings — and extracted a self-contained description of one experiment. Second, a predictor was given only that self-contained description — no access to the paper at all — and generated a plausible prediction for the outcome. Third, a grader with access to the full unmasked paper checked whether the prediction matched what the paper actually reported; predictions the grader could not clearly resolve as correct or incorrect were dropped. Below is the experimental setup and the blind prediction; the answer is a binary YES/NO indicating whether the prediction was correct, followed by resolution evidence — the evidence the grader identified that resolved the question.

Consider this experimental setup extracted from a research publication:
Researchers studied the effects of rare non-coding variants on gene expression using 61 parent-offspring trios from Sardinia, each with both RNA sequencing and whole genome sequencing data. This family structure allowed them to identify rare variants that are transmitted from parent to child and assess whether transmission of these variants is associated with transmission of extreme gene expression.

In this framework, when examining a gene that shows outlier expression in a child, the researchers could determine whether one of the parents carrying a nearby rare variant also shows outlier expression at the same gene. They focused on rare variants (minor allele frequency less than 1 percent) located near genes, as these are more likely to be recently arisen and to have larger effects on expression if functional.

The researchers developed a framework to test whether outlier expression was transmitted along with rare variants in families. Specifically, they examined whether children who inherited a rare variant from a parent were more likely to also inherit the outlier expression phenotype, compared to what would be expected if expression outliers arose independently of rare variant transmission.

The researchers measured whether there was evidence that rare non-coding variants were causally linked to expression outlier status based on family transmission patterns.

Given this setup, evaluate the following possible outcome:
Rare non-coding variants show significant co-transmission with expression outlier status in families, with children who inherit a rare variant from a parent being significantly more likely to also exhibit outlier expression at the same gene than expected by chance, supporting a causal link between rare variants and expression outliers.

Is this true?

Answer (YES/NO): YES